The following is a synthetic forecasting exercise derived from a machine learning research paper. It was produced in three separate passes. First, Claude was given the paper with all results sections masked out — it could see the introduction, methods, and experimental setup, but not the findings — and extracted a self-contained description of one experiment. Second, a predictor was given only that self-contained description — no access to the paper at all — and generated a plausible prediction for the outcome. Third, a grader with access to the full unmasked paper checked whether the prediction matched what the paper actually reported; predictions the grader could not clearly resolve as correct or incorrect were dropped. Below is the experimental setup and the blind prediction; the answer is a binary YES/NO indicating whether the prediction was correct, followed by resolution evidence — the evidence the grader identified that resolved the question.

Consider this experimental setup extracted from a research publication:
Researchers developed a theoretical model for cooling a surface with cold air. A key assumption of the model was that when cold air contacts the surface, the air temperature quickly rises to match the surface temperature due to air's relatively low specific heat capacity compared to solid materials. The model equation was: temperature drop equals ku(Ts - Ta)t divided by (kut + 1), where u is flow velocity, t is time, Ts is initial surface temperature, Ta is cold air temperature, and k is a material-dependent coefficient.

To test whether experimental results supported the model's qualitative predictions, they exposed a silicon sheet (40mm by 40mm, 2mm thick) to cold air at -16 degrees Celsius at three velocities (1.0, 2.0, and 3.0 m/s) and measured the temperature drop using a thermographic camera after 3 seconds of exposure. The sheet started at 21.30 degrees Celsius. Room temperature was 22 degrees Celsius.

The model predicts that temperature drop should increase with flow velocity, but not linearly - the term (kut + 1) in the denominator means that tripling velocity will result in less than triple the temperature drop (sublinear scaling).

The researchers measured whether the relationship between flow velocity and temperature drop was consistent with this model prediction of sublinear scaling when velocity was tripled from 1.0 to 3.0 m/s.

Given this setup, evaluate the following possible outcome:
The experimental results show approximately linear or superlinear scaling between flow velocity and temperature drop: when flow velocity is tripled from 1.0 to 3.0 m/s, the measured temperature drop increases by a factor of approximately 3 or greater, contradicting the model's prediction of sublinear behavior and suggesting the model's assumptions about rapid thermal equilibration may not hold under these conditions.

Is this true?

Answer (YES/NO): NO